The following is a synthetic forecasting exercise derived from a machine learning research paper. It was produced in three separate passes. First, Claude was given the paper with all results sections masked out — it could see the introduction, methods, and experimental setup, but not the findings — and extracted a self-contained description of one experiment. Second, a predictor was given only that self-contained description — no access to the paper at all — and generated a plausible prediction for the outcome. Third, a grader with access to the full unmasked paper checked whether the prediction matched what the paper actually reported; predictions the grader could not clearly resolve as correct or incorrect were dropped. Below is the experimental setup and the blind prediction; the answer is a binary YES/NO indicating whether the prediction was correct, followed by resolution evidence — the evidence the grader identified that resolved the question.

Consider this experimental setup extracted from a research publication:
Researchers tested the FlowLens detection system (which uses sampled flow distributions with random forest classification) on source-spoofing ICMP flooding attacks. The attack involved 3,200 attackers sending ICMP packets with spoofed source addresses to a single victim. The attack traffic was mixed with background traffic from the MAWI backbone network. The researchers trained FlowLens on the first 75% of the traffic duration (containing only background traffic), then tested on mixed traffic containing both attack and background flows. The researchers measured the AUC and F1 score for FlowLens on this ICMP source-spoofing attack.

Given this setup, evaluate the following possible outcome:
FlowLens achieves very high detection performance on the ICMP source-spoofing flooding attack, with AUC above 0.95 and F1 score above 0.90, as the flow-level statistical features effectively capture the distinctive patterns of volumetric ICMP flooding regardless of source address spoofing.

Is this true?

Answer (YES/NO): NO